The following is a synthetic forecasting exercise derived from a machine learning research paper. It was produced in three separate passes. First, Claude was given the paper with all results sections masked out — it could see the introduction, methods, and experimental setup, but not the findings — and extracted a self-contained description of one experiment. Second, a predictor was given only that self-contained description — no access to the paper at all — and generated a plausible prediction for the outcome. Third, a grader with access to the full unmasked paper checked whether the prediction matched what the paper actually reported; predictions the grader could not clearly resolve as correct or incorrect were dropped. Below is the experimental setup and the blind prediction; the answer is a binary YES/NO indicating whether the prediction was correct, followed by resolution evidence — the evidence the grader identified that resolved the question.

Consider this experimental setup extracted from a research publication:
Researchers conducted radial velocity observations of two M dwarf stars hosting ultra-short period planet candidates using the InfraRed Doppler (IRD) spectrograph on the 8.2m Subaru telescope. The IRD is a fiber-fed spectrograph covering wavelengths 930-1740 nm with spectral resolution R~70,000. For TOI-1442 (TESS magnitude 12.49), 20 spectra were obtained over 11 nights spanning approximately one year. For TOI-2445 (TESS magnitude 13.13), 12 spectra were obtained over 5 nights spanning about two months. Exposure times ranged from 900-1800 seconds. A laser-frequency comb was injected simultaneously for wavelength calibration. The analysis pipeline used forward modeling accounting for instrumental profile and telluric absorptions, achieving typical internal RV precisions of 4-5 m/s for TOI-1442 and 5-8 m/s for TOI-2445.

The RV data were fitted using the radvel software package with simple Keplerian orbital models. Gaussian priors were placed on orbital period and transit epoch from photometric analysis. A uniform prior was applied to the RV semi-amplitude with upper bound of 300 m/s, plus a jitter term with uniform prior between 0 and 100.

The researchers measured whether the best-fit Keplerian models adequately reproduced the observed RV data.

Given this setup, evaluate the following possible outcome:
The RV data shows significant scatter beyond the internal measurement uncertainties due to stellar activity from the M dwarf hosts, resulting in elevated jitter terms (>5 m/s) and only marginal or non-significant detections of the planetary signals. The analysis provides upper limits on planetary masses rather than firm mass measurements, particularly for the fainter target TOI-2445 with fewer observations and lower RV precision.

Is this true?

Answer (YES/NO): NO